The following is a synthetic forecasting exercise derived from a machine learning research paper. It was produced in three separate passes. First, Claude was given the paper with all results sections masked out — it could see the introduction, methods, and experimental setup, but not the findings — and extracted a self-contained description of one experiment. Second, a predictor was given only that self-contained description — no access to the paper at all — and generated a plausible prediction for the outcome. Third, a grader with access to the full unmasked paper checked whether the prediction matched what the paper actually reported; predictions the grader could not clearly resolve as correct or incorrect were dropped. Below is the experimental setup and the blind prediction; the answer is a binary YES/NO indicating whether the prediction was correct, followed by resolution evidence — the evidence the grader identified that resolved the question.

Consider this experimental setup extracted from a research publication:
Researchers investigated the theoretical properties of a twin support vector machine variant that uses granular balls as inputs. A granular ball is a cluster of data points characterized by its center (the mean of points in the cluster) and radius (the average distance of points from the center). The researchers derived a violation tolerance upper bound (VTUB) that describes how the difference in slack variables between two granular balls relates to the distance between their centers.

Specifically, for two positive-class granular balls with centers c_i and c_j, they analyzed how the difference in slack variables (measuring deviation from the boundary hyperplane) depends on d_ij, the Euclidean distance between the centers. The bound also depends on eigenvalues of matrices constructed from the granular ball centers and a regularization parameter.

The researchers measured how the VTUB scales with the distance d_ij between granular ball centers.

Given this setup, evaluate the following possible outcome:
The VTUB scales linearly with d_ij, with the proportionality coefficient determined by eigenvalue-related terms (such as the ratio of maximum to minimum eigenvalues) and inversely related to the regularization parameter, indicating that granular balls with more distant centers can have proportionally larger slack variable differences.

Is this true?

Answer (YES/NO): NO